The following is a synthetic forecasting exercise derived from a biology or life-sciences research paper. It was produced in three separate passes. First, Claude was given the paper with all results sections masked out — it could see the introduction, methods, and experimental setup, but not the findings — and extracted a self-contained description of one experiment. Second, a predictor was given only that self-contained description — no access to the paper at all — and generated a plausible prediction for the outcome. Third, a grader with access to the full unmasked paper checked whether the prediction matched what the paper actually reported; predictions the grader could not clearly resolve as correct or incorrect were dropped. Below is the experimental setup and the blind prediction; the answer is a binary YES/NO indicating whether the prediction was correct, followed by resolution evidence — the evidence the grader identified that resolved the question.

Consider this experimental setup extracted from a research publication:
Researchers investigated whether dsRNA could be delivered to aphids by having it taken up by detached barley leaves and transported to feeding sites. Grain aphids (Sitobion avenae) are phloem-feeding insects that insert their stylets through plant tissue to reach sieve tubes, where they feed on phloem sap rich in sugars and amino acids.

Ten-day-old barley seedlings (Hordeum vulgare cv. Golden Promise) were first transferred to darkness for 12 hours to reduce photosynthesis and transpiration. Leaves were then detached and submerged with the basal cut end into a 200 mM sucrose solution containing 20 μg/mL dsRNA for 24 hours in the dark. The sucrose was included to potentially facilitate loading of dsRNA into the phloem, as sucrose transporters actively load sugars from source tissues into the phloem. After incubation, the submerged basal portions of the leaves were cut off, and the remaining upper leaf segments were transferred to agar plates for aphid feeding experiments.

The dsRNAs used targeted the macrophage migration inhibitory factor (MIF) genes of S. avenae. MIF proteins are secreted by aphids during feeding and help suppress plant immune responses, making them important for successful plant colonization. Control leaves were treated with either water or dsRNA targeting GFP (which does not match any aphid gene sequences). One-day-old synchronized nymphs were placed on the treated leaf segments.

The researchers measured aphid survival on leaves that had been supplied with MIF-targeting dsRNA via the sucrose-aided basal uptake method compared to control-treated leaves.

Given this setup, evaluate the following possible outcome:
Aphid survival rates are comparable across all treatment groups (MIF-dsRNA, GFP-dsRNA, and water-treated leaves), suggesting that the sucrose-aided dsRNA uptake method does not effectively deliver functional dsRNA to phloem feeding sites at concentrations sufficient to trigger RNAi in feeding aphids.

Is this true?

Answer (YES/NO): YES